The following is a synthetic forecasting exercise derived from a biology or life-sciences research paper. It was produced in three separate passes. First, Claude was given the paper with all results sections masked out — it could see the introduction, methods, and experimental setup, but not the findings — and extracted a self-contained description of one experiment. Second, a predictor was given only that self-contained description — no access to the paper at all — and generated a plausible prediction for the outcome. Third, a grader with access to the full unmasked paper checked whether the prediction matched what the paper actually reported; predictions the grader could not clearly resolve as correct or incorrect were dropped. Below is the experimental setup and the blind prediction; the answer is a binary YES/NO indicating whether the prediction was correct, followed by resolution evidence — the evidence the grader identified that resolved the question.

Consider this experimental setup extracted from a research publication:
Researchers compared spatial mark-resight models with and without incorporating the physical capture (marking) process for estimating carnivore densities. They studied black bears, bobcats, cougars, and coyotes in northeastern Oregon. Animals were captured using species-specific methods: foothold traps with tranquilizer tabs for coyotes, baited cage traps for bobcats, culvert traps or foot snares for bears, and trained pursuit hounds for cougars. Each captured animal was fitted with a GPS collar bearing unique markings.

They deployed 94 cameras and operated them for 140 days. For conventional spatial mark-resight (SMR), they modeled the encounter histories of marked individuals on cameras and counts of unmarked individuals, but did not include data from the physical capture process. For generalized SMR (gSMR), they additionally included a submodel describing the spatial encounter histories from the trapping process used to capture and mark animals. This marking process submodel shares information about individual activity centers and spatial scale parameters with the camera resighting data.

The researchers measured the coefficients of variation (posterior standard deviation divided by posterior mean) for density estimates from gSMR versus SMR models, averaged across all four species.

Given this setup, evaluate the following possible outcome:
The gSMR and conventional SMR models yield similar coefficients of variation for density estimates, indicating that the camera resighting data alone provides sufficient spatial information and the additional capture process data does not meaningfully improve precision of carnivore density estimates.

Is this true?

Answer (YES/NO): NO